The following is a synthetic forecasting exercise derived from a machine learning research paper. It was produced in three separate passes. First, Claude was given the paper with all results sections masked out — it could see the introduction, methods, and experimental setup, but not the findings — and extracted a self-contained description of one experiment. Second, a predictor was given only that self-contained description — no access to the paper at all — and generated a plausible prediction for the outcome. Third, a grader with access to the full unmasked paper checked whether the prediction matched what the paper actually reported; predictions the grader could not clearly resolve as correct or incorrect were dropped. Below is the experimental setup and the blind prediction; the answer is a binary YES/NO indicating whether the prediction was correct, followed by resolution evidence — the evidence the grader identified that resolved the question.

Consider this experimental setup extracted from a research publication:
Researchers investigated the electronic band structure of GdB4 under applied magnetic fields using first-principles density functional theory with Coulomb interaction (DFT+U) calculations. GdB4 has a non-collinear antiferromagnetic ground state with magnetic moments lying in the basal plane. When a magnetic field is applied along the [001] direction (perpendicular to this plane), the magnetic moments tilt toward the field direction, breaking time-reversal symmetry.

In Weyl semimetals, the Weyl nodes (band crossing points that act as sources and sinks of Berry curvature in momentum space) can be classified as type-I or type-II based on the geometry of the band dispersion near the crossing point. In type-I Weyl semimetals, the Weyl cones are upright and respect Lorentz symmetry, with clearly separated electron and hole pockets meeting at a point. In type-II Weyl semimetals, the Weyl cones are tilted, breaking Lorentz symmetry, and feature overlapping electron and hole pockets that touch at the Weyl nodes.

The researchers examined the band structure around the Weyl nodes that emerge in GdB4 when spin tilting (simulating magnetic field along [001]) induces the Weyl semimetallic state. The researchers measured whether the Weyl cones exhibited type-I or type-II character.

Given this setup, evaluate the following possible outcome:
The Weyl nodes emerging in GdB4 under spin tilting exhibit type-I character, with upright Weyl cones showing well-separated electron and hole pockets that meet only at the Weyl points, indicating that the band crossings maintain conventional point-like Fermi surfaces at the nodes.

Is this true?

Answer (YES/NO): NO